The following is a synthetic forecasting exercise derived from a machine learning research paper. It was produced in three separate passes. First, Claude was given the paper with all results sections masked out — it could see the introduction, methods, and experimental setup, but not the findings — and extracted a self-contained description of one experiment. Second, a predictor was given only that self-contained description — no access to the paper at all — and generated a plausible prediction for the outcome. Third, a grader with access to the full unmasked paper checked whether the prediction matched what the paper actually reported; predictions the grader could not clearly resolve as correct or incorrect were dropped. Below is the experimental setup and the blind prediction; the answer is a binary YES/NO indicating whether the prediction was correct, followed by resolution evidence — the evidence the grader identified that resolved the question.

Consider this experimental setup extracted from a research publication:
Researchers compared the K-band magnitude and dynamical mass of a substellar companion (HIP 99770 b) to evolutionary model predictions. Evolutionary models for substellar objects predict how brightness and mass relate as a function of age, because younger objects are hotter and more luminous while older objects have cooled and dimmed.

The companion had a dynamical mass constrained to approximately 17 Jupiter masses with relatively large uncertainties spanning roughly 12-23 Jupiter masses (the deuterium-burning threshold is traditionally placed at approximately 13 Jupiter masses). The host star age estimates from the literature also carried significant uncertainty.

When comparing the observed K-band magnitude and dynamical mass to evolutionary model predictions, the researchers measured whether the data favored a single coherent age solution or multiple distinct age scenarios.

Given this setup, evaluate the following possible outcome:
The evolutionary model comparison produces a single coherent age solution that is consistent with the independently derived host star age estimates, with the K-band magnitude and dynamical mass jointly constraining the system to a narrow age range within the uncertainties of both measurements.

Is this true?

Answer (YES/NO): NO